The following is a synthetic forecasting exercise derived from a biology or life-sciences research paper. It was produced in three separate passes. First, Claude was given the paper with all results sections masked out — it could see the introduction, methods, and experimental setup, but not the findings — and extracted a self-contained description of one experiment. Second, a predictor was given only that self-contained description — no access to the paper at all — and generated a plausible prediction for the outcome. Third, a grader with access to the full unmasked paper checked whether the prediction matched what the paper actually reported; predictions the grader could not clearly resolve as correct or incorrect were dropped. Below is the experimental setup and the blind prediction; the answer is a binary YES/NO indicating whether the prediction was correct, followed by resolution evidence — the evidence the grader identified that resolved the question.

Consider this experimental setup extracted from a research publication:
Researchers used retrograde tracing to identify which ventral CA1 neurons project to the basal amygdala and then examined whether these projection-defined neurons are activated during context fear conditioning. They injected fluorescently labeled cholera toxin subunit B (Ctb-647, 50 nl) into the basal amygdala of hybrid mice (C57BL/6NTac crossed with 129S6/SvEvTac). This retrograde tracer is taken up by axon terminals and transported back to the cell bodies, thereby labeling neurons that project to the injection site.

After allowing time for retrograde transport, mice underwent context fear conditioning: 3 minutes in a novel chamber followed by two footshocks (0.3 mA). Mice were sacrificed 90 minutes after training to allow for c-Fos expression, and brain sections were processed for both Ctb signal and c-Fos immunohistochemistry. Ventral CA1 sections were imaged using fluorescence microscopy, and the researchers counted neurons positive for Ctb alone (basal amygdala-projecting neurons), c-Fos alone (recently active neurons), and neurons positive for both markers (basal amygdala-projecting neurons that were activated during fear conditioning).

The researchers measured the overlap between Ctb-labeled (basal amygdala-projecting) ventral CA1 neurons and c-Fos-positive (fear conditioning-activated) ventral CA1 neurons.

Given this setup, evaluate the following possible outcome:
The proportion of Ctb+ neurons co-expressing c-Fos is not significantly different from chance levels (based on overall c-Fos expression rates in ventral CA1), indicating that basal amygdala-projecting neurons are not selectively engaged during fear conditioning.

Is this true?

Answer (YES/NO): NO